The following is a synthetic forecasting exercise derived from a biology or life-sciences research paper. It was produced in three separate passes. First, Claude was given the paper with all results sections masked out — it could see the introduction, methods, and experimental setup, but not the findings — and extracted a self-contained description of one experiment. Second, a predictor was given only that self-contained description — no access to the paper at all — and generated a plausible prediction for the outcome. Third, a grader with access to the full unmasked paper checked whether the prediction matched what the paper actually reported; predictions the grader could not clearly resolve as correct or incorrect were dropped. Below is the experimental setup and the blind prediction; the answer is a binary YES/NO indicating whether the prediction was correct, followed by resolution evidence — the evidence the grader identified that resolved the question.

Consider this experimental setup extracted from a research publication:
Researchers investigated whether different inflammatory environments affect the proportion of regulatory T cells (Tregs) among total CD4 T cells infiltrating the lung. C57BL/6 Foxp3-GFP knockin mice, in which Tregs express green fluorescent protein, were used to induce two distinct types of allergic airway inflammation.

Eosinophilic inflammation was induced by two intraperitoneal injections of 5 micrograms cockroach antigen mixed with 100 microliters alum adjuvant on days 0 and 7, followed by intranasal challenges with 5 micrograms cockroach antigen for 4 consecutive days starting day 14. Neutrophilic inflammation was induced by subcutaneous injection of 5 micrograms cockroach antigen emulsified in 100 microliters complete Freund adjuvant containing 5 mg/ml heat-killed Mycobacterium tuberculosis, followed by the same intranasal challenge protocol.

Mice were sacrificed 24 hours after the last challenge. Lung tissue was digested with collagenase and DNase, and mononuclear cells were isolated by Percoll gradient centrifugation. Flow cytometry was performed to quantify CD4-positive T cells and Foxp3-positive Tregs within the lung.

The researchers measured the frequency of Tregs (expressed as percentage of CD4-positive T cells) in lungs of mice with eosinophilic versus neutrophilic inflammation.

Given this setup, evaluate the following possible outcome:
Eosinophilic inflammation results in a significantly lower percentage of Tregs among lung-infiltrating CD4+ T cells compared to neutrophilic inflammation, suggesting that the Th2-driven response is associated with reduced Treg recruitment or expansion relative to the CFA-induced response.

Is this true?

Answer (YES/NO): NO